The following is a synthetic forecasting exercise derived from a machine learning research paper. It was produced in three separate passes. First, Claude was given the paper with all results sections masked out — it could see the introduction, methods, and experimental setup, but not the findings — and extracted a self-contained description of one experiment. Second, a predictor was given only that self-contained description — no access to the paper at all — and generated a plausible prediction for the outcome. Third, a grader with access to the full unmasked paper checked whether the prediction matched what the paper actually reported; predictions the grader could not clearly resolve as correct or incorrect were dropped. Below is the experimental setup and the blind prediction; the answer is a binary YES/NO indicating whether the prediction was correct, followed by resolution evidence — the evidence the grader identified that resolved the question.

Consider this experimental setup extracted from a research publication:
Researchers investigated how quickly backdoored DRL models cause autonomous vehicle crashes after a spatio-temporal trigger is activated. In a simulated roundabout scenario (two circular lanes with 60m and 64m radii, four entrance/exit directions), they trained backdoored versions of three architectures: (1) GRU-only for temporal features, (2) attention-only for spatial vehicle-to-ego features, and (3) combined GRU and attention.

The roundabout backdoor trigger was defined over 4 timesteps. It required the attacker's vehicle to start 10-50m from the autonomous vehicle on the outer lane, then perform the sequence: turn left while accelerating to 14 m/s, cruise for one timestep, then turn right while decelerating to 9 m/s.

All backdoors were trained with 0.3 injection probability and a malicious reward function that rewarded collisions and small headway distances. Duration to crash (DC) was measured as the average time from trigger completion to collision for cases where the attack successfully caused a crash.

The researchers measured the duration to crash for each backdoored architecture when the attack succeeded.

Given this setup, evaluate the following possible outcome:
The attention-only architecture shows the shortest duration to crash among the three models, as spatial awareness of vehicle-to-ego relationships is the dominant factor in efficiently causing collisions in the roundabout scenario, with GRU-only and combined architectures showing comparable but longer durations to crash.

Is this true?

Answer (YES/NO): NO